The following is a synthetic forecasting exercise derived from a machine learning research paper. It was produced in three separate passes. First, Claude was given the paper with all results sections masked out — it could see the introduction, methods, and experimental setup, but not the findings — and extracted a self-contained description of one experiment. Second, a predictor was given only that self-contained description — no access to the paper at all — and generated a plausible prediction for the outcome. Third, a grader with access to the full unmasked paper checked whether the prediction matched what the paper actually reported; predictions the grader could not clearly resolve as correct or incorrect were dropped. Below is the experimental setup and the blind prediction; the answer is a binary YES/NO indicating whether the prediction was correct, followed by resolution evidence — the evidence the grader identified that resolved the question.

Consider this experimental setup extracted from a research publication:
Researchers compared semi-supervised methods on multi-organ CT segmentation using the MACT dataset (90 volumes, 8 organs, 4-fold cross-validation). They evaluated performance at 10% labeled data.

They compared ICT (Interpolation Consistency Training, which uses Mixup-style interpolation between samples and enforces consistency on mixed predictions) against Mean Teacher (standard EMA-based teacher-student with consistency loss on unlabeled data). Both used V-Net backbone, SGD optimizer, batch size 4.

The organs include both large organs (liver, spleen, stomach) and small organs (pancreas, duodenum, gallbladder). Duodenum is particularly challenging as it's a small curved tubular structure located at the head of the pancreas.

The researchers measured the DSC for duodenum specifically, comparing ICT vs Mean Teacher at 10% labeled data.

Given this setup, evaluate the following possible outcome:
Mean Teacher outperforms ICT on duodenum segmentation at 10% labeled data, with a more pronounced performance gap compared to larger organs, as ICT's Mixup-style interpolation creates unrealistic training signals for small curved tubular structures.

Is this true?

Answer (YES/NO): NO